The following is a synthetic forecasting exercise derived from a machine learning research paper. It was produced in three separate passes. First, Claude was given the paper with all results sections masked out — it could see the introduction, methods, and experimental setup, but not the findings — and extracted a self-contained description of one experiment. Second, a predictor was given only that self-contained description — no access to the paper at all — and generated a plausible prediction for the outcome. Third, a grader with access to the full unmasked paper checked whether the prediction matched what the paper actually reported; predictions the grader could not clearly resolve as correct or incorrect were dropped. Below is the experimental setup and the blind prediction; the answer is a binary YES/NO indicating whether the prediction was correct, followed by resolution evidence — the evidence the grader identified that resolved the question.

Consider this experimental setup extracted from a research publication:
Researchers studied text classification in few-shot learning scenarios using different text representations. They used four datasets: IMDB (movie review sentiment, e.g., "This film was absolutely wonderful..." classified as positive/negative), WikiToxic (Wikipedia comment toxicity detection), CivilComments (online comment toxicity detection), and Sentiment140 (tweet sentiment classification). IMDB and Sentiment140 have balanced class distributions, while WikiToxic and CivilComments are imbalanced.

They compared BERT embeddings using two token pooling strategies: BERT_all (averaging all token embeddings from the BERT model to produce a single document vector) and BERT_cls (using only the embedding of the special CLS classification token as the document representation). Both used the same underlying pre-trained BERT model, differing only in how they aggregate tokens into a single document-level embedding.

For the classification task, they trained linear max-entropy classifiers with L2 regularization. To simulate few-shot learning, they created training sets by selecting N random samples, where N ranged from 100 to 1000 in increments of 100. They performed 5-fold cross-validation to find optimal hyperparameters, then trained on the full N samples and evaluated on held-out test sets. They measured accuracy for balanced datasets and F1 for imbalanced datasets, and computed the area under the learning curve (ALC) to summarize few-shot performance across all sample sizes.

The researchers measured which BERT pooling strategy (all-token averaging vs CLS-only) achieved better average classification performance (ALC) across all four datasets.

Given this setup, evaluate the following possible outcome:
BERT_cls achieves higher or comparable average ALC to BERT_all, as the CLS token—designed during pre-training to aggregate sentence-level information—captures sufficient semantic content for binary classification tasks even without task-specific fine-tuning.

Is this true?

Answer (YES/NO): NO